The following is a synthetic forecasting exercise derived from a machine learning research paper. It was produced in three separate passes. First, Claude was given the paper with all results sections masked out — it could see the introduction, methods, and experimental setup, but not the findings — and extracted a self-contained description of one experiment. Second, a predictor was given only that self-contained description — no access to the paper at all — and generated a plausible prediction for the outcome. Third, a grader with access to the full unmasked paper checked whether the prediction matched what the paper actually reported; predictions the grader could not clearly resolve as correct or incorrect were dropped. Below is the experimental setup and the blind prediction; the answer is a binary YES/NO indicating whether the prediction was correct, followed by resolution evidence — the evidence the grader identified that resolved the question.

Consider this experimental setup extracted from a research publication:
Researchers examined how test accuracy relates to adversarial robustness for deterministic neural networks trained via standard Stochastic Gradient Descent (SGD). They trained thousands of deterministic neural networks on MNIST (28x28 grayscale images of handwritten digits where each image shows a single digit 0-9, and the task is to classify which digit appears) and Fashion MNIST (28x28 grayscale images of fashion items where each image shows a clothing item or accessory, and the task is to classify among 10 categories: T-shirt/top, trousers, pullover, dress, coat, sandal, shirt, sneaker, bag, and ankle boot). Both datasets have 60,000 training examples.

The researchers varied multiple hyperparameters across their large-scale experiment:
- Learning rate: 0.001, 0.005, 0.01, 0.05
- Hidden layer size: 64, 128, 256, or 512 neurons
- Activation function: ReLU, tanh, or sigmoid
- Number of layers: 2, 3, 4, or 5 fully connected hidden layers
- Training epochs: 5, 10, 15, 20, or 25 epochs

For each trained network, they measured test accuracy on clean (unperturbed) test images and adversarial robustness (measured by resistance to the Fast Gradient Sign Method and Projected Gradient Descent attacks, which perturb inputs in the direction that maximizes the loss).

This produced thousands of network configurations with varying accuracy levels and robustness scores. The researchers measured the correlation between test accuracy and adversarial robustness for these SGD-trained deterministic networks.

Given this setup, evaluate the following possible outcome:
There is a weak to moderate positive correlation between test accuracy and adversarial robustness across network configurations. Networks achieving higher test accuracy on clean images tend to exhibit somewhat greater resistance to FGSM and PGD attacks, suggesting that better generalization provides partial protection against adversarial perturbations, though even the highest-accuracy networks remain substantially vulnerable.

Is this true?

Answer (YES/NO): NO